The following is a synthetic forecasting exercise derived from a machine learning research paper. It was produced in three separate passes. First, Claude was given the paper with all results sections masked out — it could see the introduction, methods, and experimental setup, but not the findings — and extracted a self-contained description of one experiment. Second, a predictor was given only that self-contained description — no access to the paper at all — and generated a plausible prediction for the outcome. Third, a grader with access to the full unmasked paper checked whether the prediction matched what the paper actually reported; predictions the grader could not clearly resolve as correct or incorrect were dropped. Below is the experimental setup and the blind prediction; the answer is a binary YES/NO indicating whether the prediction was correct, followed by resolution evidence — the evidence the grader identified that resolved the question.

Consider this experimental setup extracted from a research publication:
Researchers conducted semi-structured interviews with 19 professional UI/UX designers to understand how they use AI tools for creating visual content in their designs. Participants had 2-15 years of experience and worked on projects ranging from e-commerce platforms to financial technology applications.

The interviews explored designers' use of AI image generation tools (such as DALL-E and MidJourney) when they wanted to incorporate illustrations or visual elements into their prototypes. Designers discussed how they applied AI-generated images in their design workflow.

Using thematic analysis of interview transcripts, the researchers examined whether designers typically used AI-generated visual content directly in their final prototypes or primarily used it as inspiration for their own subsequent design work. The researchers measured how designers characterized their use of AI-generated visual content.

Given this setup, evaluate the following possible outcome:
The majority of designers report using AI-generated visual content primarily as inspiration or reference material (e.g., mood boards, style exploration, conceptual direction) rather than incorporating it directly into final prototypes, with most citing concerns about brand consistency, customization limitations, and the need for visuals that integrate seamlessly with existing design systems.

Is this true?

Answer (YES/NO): NO